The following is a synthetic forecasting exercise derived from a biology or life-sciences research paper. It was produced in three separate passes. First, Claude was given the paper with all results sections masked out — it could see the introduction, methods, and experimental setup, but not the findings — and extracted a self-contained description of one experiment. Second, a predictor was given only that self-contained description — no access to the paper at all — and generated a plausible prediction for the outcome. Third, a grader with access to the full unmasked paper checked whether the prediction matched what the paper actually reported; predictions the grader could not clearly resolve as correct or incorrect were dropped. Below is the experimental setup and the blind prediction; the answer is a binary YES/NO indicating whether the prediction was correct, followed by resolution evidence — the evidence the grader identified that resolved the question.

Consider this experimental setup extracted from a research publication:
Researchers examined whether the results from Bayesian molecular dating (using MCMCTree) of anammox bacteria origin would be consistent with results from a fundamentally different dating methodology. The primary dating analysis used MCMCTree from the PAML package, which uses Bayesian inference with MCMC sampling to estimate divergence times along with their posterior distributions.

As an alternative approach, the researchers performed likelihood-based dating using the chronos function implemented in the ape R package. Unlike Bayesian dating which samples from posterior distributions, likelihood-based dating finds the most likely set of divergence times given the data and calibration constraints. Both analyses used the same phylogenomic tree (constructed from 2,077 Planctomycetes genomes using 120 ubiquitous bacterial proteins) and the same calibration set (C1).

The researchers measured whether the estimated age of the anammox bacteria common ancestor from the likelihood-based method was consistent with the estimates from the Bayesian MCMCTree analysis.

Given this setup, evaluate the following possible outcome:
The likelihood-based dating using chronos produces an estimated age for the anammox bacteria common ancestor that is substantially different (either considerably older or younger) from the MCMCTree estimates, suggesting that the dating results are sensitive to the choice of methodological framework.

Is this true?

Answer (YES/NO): NO